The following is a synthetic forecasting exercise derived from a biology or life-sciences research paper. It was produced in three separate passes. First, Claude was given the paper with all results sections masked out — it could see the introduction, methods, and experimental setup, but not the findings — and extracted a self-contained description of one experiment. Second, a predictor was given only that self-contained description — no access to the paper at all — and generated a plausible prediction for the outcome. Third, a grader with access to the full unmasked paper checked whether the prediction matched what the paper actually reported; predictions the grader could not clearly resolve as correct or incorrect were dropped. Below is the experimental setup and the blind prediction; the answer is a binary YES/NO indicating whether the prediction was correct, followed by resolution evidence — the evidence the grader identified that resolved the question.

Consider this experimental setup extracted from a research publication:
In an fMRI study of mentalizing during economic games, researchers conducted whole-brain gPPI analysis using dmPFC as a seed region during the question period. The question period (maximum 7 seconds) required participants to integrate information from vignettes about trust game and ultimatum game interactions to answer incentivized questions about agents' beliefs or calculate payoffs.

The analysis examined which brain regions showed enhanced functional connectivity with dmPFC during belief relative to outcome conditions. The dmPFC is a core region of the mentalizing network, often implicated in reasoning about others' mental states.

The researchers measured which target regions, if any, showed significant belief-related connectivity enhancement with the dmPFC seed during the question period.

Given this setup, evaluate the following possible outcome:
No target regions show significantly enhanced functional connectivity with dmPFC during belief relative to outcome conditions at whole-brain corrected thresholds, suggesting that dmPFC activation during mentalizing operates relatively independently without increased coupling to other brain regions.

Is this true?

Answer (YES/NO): NO